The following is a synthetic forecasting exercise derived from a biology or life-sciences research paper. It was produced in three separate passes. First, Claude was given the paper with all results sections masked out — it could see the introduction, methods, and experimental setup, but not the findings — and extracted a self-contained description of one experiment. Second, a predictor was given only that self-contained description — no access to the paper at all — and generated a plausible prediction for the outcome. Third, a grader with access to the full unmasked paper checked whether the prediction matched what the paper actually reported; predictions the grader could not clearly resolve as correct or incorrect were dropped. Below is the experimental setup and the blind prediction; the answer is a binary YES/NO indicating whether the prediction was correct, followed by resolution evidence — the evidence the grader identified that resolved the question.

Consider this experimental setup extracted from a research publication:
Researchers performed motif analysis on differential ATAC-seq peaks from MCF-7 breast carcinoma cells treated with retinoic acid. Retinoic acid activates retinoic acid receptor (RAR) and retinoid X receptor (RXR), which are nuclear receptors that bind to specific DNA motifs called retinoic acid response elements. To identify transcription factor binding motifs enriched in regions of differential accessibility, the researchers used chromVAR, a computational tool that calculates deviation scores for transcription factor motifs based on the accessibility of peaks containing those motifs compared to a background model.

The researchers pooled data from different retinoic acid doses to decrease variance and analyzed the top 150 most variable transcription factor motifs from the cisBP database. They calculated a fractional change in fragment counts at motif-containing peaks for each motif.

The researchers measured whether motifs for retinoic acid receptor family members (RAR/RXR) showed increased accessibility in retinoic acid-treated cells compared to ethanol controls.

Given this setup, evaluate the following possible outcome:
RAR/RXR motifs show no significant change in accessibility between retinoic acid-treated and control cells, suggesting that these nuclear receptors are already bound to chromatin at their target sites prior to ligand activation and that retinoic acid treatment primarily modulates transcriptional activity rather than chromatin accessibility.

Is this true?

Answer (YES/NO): NO